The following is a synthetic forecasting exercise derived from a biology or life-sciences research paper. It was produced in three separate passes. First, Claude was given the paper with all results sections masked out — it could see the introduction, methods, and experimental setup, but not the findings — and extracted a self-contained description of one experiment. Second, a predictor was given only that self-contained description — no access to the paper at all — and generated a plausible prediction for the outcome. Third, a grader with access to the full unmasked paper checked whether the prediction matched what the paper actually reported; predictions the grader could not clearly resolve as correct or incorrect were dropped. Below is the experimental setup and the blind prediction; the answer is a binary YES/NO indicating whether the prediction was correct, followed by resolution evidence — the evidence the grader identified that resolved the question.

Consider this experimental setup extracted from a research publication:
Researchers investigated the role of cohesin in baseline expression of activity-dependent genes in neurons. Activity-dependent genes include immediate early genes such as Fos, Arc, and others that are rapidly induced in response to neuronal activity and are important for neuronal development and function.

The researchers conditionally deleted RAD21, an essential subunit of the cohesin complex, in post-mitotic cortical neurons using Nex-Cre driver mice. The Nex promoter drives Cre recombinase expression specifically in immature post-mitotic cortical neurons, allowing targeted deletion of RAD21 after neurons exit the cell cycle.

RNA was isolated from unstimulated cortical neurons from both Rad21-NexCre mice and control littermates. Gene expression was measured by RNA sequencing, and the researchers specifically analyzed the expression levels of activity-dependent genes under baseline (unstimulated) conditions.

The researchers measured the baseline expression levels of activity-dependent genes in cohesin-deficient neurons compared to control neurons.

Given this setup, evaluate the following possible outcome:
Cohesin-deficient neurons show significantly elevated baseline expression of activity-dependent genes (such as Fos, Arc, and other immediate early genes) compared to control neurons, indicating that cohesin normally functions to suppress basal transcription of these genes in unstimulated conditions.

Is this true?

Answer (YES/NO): NO